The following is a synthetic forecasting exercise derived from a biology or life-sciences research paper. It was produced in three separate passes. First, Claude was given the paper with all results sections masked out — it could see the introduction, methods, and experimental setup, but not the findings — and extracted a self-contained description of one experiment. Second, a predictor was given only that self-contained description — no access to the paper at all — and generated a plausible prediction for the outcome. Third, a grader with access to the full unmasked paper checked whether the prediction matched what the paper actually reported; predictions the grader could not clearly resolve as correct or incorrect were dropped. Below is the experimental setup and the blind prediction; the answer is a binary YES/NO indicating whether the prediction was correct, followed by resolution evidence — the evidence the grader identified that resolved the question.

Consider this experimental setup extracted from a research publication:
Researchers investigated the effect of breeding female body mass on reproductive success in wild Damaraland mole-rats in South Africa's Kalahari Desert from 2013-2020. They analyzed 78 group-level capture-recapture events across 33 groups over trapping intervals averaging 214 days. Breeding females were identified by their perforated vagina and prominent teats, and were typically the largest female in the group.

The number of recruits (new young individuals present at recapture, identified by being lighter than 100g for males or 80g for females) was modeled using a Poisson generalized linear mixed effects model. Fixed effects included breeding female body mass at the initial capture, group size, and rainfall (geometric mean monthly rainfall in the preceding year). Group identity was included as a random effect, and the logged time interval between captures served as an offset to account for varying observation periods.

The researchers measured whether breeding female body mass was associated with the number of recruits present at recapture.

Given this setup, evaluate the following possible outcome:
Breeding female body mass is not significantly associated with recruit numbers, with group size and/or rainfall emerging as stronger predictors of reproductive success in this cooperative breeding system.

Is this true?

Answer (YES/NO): YES